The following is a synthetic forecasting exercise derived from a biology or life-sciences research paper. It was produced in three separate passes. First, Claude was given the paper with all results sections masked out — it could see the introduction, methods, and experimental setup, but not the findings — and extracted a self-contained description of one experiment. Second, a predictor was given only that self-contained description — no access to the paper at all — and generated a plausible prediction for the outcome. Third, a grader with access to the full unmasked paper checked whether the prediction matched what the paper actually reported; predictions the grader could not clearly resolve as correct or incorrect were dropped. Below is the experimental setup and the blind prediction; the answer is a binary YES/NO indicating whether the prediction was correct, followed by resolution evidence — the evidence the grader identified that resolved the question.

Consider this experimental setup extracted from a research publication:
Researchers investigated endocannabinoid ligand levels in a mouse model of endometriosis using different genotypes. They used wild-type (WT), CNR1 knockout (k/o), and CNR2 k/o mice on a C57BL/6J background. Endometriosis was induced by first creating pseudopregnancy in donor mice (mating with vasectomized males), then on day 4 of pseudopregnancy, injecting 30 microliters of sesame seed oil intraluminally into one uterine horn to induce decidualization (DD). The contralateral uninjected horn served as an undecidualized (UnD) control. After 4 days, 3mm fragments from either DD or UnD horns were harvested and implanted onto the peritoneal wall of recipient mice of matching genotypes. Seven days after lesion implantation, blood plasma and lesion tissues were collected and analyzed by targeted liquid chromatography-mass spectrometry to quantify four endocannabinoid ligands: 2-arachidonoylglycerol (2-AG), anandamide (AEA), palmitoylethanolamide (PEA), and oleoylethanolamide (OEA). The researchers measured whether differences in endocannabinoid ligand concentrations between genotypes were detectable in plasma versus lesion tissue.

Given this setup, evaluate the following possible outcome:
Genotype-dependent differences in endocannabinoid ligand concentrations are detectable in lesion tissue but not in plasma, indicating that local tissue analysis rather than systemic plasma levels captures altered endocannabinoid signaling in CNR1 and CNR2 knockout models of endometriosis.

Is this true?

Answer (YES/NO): YES